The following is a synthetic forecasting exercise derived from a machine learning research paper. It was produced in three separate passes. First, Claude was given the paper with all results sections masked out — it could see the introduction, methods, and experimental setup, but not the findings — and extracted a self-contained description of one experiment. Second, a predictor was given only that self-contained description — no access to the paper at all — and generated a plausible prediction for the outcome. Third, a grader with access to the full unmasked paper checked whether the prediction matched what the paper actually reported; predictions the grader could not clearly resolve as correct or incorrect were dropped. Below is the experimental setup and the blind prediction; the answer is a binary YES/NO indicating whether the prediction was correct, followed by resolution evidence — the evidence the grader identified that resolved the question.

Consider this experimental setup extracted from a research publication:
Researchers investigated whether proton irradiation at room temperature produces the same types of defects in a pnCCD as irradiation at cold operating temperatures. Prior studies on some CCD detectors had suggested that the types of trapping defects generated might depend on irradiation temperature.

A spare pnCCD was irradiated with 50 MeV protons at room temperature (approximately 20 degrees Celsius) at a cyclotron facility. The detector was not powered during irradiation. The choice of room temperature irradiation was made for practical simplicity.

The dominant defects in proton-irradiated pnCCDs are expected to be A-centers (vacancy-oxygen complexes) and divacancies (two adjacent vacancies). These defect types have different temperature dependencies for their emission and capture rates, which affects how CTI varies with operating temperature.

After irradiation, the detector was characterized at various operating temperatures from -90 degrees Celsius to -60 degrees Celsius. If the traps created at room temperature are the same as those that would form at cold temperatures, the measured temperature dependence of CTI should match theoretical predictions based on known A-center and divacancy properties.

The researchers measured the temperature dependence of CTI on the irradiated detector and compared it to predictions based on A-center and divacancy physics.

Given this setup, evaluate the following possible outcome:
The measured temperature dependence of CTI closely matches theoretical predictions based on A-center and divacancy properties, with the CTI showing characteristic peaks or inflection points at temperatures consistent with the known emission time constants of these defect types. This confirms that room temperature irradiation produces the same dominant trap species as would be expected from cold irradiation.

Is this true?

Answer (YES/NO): NO